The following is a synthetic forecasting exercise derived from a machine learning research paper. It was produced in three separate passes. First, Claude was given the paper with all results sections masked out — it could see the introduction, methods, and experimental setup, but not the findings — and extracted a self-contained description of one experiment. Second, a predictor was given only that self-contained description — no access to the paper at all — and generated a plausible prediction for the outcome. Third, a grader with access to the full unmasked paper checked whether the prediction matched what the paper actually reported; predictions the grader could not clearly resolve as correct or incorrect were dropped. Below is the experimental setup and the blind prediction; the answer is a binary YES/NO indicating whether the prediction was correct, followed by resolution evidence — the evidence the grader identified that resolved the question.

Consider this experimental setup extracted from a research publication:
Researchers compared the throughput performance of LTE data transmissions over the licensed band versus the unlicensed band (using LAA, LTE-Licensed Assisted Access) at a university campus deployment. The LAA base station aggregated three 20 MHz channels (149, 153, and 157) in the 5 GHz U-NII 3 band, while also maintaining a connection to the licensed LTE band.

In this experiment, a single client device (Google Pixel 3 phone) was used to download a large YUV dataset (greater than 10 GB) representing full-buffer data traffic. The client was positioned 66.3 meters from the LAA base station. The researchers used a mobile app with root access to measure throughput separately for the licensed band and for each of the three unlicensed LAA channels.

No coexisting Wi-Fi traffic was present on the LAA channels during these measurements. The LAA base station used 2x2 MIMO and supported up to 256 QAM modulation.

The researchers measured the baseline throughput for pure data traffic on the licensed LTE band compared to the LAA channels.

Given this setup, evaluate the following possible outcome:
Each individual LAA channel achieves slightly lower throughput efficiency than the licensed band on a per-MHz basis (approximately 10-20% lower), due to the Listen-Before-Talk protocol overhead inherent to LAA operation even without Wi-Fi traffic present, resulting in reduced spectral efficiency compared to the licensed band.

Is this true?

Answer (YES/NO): NO